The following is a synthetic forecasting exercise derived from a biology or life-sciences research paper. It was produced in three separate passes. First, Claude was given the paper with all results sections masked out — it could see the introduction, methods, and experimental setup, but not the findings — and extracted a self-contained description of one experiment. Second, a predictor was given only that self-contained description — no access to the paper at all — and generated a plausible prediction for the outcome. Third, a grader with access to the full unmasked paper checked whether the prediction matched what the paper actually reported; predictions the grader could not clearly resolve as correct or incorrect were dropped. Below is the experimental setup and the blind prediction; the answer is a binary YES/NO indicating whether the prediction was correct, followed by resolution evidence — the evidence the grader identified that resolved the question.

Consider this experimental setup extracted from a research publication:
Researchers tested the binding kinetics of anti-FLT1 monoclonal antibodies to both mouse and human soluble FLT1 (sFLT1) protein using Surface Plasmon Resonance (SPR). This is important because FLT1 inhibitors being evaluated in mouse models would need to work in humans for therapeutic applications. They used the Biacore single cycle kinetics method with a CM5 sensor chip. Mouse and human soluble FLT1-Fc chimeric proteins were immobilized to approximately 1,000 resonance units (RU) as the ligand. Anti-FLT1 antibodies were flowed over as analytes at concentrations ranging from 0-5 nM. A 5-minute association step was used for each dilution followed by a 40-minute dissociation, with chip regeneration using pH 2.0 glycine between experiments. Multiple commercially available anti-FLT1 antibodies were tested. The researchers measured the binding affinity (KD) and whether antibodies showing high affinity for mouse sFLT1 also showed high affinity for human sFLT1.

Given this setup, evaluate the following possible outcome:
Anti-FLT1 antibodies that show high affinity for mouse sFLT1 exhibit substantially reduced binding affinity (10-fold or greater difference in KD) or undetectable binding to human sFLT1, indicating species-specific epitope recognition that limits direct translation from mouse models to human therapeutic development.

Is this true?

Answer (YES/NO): NO